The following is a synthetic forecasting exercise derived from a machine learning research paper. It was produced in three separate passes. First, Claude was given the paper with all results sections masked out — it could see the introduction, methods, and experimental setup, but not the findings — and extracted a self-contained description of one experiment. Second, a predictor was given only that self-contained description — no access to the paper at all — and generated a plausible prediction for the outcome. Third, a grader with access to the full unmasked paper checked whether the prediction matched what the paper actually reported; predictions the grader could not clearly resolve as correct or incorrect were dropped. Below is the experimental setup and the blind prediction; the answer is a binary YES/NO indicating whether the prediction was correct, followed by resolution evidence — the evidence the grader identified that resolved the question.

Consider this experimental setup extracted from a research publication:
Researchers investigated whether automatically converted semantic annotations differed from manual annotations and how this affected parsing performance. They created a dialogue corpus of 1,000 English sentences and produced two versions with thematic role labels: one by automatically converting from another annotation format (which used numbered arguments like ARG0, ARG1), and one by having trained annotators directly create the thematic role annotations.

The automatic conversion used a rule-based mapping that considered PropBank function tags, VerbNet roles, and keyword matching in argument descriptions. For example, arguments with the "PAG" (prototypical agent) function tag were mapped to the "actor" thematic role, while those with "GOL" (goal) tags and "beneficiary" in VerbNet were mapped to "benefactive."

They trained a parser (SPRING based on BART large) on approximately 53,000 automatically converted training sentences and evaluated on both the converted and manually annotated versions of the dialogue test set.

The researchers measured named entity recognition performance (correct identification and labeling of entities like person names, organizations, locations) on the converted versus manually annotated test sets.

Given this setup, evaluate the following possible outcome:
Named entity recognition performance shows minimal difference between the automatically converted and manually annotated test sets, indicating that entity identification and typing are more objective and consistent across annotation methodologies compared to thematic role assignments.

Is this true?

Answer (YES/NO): NO